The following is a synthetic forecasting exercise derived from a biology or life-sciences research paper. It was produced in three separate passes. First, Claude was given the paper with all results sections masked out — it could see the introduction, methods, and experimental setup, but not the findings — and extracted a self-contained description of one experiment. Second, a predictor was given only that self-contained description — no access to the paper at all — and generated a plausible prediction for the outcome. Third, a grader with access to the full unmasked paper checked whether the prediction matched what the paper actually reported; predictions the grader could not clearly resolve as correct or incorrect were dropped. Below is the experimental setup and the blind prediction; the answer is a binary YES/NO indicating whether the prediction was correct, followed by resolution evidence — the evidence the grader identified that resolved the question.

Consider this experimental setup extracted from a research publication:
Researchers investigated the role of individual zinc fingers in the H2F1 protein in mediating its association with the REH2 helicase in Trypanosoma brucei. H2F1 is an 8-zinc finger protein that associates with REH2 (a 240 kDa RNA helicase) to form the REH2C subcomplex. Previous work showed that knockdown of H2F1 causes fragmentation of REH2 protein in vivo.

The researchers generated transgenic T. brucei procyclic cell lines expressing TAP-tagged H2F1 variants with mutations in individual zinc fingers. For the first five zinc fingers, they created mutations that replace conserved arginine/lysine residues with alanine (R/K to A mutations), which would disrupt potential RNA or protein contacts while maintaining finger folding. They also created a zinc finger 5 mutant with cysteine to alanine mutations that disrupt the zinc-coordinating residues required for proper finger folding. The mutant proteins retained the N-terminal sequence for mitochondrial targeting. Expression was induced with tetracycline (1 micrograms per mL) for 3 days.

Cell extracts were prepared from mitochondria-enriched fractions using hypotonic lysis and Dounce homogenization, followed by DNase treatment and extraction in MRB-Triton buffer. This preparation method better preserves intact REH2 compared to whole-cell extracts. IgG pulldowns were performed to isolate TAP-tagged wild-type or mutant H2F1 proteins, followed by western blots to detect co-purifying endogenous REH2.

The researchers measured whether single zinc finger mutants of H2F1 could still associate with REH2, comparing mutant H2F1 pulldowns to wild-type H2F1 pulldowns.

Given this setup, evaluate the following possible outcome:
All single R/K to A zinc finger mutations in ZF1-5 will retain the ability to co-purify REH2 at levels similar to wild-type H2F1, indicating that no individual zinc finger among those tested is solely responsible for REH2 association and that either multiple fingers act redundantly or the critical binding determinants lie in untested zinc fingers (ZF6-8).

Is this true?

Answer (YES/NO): YES